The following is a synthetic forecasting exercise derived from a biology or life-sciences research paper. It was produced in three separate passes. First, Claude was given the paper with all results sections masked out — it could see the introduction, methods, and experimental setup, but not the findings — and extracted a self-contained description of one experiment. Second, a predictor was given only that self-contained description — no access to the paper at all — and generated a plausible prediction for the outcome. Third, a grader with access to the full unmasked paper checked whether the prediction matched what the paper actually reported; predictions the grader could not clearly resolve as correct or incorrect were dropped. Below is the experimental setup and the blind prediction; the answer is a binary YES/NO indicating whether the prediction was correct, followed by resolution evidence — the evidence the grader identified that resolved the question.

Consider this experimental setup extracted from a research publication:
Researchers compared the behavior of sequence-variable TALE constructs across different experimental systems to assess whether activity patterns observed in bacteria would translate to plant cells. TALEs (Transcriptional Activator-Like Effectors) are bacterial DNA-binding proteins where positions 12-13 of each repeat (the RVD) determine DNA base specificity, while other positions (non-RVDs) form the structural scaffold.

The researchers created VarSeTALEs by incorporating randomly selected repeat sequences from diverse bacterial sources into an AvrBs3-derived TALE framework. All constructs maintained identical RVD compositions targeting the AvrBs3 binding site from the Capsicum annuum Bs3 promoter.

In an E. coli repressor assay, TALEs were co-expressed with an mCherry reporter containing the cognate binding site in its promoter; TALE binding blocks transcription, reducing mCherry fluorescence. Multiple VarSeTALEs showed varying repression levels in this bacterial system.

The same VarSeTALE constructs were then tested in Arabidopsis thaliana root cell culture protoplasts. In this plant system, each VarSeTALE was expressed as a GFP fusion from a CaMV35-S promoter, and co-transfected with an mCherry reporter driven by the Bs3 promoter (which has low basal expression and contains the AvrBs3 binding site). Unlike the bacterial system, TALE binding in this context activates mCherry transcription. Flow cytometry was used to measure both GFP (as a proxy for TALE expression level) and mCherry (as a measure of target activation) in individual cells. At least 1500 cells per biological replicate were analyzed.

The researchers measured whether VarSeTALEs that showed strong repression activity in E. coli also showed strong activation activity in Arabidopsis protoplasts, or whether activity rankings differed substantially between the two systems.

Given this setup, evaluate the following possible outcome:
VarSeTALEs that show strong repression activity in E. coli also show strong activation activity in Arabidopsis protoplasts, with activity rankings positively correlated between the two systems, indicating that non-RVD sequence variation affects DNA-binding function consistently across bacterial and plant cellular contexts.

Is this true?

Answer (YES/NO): NO